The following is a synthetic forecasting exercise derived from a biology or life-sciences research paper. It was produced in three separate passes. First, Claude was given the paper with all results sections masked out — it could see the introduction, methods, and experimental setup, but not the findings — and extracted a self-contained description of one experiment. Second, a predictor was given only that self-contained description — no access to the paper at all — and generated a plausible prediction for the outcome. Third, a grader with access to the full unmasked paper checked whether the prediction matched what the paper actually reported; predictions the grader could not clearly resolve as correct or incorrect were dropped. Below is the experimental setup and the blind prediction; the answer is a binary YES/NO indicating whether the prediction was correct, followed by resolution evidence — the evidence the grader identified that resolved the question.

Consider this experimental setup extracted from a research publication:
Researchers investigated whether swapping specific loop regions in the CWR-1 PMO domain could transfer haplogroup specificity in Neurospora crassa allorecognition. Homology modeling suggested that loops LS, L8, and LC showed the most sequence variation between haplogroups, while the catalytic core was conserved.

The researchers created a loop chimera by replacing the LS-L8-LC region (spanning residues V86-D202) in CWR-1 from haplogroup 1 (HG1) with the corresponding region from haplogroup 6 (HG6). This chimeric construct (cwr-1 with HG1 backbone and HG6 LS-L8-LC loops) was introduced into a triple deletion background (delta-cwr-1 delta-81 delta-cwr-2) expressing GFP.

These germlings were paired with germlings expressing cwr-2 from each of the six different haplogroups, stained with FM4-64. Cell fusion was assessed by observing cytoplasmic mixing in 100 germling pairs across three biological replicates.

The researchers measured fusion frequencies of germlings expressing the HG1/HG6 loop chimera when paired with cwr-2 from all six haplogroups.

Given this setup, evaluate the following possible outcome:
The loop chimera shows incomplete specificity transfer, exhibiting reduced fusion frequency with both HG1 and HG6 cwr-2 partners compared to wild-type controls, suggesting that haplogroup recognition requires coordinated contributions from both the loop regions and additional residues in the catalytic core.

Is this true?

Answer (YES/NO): NO